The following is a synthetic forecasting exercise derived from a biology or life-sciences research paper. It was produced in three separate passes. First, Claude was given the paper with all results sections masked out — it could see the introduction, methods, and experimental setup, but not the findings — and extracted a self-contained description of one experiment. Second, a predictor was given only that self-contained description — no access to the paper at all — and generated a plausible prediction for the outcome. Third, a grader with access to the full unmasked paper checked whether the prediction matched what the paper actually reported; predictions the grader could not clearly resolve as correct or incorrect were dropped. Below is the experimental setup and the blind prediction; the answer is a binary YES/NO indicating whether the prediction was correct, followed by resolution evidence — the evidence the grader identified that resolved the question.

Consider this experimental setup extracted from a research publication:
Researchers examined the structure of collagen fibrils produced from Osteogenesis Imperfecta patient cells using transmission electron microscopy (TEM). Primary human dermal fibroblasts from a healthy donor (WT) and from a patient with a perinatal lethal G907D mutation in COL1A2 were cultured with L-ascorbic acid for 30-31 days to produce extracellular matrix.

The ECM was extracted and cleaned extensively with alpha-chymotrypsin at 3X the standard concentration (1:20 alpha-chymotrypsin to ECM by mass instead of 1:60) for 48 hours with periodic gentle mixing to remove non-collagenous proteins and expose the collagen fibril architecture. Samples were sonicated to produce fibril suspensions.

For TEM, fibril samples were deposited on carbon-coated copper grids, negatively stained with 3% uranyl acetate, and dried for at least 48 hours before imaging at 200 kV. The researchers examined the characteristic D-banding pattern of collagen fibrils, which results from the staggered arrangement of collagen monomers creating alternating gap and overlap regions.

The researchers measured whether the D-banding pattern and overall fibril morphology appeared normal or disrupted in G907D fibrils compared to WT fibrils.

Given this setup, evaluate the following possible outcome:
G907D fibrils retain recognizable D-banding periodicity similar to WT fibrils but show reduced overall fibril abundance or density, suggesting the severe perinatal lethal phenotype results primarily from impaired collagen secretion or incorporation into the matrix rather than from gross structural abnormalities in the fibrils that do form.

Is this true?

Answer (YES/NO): NO